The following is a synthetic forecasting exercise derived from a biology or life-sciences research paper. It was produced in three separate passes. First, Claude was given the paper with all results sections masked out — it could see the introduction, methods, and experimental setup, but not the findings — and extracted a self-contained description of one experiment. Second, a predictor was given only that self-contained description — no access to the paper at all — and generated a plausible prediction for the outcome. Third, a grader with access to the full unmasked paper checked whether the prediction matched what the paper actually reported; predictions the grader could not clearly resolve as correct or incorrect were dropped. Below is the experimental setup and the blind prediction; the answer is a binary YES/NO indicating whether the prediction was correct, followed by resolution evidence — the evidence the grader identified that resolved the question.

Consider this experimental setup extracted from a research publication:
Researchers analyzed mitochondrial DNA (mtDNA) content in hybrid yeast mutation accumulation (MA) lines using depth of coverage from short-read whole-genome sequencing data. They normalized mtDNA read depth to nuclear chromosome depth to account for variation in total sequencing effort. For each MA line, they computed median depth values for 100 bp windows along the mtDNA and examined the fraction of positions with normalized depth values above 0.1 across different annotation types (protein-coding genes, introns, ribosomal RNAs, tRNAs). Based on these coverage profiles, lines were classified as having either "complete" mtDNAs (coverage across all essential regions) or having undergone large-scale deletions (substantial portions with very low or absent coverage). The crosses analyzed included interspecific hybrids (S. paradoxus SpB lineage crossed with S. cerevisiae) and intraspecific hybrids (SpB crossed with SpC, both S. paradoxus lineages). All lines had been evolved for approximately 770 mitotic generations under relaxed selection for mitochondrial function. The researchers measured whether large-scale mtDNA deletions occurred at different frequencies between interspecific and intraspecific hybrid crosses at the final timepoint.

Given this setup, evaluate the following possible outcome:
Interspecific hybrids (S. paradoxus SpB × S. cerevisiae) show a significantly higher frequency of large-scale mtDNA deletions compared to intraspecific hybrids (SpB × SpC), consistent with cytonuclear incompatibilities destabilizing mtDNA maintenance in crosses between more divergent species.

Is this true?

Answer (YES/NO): YES